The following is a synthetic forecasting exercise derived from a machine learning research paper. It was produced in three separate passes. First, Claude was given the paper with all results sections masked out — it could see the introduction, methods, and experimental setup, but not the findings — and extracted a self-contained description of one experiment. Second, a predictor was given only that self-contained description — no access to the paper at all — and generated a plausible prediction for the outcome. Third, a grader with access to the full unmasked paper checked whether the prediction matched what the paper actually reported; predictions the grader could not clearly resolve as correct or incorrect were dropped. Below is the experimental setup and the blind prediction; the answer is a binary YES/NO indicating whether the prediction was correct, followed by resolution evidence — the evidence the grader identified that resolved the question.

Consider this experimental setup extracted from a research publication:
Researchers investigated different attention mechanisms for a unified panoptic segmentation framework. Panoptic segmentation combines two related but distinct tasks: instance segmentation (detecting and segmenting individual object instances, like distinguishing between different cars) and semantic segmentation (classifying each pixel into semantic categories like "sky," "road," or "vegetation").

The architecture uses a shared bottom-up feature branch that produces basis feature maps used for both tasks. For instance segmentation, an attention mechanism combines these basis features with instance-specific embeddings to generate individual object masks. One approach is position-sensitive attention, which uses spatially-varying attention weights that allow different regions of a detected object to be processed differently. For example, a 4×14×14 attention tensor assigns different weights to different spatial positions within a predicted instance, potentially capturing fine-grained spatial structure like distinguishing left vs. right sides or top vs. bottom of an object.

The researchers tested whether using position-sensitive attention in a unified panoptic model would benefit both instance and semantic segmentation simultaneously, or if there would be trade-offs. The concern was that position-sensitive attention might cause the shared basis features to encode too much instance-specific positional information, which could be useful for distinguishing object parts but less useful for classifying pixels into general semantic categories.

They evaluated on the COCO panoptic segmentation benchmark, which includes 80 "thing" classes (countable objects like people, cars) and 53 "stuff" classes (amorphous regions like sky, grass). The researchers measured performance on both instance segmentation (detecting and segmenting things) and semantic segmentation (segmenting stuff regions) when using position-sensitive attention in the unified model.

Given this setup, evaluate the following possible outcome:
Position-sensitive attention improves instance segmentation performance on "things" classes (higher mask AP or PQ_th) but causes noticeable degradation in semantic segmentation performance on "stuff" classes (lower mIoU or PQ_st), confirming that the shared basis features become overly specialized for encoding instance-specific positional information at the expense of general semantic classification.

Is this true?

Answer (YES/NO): NO